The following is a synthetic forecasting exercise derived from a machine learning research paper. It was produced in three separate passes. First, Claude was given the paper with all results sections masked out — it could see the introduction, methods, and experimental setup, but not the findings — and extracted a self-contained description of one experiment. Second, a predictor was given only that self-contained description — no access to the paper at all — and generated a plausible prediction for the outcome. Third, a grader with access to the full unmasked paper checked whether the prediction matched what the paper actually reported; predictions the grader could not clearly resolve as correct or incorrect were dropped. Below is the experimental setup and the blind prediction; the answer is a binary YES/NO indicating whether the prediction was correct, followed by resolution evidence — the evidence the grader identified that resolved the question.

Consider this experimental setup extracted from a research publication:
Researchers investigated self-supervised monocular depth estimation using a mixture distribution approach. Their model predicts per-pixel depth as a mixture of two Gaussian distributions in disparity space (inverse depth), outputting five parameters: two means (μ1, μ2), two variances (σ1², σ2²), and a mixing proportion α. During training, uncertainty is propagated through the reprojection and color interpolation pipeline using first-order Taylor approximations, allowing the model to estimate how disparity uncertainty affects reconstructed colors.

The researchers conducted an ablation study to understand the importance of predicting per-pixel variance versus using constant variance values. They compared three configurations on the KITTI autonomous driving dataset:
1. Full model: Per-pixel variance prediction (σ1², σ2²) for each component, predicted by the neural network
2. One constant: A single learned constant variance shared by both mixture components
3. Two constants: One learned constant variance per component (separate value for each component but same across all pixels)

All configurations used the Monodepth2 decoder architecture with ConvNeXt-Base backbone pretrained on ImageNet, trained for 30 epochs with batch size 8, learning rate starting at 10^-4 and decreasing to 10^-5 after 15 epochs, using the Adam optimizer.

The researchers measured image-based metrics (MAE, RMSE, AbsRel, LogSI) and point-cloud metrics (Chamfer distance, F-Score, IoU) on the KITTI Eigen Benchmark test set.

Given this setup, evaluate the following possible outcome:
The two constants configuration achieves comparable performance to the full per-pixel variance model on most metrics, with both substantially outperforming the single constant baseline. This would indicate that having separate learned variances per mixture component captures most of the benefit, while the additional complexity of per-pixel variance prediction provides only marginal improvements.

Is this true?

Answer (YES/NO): NO